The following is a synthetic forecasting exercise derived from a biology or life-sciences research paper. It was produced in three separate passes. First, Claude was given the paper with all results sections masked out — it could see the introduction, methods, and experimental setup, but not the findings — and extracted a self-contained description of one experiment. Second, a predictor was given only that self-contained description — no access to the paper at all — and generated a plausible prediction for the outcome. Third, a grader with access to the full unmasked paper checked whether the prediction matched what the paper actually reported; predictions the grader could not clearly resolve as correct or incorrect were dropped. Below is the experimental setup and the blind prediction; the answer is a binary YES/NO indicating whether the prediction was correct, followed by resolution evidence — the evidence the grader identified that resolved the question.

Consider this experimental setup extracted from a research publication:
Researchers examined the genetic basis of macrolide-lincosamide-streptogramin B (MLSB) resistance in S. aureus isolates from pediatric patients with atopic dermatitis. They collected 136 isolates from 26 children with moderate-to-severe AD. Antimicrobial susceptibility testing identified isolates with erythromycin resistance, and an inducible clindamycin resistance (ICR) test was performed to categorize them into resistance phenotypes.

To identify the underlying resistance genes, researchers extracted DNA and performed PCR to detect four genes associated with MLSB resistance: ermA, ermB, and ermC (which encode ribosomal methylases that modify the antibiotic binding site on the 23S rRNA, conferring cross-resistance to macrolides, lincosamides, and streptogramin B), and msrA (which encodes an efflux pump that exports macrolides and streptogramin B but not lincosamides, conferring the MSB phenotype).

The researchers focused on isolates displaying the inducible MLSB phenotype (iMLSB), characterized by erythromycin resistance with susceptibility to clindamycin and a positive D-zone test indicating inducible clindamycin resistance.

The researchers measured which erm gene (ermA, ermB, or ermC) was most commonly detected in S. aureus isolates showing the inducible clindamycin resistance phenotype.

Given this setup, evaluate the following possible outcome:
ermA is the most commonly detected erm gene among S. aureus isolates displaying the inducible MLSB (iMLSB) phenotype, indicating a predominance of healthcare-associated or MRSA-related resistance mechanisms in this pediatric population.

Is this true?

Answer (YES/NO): YES